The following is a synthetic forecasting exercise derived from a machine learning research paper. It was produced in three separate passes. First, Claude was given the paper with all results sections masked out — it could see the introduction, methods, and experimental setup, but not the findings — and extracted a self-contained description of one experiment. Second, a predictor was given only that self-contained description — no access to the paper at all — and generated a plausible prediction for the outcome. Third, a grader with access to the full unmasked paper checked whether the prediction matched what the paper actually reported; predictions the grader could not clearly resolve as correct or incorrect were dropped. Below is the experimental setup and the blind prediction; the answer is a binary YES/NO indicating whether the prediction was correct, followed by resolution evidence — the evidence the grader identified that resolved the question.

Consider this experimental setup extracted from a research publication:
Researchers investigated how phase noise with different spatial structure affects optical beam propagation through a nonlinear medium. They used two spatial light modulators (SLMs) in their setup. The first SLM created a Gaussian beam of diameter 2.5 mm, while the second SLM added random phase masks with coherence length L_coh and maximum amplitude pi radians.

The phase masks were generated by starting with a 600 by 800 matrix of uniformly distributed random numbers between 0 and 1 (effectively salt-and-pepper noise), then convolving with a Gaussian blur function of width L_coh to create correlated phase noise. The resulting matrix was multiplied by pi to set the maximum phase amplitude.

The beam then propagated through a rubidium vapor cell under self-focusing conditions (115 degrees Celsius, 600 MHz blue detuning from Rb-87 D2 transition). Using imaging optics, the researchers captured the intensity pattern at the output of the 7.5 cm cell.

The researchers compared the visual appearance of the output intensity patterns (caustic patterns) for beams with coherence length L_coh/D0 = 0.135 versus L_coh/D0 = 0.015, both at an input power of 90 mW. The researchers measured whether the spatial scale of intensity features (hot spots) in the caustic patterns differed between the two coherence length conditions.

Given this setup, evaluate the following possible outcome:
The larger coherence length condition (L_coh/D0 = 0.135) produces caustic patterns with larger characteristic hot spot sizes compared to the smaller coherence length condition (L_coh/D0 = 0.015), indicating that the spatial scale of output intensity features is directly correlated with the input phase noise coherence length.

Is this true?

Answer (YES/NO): YES